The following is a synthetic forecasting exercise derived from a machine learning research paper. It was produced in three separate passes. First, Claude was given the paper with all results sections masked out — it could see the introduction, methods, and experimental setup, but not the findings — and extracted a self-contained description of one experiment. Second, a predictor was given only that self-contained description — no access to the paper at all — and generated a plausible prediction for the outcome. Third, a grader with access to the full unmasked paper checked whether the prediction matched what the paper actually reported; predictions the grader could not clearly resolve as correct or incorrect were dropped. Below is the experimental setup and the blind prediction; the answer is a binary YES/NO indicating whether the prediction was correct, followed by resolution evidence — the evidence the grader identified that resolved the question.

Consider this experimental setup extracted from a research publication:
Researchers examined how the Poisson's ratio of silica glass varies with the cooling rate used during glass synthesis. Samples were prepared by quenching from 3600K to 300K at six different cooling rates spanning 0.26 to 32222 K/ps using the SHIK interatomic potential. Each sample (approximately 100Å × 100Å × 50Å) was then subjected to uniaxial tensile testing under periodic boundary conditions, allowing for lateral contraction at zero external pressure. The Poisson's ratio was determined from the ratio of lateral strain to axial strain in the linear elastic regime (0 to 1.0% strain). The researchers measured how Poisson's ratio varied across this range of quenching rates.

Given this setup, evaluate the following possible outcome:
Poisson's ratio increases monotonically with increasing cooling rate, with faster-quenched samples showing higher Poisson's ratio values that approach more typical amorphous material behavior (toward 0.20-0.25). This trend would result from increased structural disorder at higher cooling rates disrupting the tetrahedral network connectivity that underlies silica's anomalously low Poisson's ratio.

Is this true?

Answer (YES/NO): YES